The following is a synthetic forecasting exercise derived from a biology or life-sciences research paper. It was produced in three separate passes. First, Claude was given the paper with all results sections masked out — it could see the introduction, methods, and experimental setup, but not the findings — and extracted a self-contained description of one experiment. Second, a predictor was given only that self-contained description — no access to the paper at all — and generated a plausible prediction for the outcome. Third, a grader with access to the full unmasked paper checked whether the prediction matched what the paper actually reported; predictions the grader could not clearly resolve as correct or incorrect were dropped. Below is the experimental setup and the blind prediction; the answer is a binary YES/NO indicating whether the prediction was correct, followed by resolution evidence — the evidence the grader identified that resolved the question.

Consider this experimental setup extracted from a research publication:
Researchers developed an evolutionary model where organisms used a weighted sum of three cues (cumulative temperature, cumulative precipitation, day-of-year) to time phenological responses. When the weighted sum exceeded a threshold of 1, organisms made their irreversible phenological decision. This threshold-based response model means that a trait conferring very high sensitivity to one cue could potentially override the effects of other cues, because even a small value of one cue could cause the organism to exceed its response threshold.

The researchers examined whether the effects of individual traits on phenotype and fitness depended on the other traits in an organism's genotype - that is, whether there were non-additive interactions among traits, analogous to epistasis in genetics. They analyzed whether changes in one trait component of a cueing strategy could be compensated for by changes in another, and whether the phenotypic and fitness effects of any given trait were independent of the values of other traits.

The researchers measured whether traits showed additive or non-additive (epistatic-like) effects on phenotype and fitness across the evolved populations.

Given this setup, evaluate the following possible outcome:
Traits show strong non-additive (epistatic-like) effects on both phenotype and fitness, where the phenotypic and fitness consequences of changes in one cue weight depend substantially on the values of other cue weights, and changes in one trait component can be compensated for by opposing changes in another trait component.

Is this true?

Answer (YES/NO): YES